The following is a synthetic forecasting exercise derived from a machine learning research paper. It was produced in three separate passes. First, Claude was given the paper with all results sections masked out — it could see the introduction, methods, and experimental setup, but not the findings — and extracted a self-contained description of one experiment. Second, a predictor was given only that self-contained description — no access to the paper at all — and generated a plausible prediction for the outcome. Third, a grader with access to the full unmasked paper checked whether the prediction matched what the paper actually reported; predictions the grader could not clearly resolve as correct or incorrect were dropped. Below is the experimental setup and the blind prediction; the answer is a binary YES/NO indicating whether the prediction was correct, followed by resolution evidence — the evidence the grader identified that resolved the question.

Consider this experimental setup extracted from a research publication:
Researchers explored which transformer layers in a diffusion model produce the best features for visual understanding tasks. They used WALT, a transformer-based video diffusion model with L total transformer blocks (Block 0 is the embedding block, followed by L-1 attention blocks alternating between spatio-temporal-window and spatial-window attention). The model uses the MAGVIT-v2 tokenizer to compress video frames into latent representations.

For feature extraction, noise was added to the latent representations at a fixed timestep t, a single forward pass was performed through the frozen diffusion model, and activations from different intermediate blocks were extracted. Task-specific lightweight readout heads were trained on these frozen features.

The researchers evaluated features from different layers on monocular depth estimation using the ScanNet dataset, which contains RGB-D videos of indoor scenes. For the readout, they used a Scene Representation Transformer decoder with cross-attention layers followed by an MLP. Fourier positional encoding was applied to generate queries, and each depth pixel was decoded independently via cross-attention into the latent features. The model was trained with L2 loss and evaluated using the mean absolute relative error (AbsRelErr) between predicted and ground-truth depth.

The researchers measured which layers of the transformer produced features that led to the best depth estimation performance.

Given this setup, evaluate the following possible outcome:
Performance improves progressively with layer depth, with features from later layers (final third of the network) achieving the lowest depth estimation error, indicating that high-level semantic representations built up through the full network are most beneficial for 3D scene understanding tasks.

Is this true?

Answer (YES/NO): NO